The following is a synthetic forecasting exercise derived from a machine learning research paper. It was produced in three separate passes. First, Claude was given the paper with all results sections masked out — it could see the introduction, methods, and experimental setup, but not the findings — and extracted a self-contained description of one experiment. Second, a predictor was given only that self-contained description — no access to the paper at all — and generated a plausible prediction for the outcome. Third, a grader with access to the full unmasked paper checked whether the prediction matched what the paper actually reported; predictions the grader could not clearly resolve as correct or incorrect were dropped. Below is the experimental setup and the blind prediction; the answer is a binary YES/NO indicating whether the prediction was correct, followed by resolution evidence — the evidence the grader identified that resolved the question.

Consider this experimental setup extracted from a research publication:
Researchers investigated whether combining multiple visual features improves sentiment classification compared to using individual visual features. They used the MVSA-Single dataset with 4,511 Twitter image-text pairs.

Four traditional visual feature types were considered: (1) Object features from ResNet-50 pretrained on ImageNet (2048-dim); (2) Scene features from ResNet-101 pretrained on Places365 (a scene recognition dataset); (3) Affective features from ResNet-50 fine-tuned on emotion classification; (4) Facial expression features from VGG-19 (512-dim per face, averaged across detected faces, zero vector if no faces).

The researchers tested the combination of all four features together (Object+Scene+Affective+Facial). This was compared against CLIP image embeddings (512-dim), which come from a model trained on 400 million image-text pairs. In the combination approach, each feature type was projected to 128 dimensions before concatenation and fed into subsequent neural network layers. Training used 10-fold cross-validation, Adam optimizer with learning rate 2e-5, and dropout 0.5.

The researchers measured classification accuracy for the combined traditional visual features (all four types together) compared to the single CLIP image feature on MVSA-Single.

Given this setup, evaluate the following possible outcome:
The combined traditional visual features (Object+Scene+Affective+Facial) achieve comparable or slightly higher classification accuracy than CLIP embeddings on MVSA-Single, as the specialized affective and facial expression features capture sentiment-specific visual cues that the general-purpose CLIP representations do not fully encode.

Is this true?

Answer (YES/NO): NO